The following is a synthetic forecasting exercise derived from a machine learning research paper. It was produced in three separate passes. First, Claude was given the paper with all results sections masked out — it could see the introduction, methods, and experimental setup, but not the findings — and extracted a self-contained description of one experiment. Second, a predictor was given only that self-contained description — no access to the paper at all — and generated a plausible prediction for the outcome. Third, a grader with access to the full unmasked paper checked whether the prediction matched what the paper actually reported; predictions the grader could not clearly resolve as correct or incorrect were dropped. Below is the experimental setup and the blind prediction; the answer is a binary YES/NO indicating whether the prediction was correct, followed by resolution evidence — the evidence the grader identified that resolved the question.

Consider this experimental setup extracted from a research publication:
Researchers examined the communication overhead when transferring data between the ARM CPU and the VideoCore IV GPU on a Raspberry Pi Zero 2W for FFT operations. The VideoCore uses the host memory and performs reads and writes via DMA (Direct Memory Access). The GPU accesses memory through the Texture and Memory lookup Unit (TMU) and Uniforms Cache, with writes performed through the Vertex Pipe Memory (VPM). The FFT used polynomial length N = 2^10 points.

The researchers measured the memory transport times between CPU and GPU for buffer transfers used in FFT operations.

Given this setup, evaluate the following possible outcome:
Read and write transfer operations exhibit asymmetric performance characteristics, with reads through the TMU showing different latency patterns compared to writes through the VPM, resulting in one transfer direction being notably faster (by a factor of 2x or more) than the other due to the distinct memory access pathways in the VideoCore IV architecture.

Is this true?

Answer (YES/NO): YES